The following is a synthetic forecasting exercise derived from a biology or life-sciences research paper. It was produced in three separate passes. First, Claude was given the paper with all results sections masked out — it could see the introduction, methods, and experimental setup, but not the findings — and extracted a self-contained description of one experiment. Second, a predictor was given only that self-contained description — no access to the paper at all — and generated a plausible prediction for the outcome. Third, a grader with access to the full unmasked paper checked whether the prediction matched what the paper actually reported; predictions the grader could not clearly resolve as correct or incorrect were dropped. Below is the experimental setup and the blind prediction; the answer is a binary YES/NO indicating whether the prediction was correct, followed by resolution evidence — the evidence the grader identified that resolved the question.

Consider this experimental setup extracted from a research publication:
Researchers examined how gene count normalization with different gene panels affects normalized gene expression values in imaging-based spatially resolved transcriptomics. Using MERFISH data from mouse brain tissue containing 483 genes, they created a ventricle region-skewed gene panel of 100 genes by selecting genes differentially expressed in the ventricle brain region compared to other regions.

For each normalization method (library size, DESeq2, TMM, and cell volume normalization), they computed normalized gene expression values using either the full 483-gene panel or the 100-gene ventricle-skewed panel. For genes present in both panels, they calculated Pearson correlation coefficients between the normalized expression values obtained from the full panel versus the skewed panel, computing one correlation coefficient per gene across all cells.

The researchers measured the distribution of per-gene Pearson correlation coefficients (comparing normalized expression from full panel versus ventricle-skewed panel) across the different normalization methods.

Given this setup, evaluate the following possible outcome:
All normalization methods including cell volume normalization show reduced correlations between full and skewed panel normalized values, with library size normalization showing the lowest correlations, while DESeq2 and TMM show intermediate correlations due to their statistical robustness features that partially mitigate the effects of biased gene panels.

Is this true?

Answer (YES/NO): NO